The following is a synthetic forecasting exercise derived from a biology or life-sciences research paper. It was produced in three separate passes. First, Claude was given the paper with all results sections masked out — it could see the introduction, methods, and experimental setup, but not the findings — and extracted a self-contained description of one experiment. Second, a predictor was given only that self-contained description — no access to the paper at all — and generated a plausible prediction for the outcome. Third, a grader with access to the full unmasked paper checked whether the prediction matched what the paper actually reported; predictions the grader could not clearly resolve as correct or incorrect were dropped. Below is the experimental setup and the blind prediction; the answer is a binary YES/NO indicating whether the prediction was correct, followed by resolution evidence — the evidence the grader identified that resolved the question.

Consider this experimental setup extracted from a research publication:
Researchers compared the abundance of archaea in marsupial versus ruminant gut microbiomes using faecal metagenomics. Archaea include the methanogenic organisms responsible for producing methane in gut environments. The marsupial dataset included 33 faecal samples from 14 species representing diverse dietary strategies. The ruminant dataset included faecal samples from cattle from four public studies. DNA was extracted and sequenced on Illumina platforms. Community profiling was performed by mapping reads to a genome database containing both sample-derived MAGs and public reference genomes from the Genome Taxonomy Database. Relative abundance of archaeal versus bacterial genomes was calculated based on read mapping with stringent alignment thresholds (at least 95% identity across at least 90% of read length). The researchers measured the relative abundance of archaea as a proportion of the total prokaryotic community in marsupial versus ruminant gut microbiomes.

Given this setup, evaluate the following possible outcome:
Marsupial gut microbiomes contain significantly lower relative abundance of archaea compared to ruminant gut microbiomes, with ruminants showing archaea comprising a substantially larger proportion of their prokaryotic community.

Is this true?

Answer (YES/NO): YES